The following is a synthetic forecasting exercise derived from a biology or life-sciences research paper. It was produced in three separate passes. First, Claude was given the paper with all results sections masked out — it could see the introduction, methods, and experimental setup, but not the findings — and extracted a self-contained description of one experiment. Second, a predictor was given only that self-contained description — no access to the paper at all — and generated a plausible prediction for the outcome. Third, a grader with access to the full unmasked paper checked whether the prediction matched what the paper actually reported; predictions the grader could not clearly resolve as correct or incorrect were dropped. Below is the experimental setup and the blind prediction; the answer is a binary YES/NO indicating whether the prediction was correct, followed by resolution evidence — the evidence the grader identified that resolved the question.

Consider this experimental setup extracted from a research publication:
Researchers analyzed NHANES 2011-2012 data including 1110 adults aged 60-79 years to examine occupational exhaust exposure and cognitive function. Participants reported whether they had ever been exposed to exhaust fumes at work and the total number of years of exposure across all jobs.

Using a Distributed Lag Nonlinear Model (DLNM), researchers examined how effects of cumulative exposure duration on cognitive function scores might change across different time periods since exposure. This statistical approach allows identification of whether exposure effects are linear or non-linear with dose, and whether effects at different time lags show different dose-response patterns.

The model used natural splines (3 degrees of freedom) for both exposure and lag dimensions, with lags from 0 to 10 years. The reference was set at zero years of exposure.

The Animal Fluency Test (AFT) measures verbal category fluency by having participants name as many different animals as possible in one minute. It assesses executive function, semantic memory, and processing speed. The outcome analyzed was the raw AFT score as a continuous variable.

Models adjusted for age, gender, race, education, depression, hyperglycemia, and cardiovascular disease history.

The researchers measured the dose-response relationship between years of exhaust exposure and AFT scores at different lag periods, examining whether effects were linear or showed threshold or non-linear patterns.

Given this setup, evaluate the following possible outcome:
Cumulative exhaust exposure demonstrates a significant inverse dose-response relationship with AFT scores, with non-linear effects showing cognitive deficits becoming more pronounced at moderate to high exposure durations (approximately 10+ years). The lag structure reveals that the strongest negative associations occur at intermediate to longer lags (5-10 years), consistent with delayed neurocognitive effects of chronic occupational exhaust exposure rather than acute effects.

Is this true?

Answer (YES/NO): NO